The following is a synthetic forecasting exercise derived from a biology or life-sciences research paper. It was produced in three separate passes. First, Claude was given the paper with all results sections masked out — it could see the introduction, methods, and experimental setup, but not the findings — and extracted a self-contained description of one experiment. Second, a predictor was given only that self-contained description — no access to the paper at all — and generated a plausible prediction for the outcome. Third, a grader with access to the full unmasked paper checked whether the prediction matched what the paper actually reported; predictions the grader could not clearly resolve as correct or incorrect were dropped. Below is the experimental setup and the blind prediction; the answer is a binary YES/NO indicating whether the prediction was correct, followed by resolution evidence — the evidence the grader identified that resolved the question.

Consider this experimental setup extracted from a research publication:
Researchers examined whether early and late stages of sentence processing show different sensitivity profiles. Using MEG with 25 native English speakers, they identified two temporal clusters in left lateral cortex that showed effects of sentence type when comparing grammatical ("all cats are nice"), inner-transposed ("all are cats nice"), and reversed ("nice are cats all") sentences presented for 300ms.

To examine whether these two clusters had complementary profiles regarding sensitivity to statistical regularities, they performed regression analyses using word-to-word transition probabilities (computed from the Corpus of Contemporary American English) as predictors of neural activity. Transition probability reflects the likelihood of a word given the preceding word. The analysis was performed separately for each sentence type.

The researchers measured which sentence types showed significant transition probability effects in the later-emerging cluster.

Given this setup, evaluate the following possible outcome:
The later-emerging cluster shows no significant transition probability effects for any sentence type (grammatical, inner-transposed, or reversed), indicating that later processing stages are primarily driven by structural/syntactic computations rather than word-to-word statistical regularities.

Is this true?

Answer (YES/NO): NO